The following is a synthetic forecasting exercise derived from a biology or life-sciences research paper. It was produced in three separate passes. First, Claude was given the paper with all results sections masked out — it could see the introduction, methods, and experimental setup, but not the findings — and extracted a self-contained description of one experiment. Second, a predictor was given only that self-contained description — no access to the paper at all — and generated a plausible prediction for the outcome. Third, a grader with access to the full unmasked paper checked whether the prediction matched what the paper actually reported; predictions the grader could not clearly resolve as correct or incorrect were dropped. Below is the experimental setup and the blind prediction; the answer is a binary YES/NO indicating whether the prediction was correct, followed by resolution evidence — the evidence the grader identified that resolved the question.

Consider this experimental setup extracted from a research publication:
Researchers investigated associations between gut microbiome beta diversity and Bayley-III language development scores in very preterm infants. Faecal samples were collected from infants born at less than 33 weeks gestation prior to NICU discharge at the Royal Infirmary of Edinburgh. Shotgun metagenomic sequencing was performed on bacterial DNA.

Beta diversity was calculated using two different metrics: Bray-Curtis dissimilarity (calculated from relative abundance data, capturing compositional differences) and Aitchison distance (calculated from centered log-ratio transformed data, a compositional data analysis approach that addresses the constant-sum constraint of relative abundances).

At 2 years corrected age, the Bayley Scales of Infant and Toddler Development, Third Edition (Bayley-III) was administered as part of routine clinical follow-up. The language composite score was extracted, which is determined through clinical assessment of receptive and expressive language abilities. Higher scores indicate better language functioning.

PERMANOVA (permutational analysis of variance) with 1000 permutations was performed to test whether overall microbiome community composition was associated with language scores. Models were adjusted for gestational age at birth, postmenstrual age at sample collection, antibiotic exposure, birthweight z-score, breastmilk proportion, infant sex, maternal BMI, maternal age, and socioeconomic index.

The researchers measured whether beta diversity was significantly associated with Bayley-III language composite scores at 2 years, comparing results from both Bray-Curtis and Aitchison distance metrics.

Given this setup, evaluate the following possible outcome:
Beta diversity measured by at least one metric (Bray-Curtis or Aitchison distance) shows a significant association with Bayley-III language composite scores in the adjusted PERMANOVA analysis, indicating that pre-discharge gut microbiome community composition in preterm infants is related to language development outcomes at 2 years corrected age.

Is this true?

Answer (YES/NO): NO